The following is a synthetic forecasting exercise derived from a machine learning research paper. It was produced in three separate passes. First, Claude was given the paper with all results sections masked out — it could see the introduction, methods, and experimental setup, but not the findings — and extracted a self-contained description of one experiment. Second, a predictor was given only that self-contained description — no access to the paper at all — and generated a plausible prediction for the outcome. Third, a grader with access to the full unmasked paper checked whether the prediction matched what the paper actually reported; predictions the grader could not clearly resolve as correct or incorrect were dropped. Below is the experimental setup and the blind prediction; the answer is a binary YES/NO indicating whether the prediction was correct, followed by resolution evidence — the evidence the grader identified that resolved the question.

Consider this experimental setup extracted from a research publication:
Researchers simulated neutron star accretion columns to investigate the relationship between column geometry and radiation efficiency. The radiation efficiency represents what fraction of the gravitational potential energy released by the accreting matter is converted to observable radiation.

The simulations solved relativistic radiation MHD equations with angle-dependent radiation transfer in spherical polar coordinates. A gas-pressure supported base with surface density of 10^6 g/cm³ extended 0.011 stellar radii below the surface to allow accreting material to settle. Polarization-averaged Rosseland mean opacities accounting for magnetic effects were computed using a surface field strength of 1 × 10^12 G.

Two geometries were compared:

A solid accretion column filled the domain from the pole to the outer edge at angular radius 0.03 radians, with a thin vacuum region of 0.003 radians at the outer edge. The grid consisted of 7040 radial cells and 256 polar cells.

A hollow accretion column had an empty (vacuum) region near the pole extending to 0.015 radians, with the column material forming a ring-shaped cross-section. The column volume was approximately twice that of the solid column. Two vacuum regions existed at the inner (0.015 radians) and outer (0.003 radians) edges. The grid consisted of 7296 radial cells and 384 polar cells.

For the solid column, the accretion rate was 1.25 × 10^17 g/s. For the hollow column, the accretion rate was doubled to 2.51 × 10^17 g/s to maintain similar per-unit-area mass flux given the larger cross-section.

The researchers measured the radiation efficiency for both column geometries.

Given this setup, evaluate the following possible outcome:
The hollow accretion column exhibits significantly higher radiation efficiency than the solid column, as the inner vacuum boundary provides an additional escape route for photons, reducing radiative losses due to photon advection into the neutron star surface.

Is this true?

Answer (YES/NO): NO